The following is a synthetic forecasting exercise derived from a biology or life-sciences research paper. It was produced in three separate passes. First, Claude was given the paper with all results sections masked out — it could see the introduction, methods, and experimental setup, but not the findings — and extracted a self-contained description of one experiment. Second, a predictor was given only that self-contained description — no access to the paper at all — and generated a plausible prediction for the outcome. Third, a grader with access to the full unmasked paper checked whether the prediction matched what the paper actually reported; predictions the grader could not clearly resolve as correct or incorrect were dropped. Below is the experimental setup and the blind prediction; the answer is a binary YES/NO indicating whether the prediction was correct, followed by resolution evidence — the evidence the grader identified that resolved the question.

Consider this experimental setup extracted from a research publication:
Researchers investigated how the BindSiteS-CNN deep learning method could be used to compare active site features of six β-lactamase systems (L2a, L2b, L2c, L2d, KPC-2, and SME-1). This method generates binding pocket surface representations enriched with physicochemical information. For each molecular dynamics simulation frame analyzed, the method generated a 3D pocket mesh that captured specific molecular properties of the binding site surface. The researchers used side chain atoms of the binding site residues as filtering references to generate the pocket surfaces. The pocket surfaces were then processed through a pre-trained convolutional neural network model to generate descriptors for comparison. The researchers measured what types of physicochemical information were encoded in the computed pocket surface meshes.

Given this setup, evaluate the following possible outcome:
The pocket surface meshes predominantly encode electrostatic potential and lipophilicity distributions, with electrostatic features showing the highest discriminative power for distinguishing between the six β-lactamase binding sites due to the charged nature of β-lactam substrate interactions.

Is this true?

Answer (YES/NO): NO